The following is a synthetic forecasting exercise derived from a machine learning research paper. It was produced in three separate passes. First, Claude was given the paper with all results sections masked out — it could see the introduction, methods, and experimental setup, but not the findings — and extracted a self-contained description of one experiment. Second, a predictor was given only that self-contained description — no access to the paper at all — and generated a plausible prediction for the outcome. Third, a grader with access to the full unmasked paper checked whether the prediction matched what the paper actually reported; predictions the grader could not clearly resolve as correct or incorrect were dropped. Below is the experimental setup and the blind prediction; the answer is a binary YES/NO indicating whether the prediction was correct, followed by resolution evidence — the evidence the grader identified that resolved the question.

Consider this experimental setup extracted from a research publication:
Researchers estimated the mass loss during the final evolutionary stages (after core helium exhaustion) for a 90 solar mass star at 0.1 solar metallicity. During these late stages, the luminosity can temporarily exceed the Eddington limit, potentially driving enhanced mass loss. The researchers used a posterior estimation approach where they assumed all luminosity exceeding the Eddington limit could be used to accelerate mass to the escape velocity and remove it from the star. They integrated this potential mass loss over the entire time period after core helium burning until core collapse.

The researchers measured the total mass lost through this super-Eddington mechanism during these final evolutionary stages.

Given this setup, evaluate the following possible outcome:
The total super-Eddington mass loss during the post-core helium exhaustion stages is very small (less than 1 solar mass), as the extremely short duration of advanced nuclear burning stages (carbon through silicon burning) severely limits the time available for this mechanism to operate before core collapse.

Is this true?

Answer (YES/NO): YES